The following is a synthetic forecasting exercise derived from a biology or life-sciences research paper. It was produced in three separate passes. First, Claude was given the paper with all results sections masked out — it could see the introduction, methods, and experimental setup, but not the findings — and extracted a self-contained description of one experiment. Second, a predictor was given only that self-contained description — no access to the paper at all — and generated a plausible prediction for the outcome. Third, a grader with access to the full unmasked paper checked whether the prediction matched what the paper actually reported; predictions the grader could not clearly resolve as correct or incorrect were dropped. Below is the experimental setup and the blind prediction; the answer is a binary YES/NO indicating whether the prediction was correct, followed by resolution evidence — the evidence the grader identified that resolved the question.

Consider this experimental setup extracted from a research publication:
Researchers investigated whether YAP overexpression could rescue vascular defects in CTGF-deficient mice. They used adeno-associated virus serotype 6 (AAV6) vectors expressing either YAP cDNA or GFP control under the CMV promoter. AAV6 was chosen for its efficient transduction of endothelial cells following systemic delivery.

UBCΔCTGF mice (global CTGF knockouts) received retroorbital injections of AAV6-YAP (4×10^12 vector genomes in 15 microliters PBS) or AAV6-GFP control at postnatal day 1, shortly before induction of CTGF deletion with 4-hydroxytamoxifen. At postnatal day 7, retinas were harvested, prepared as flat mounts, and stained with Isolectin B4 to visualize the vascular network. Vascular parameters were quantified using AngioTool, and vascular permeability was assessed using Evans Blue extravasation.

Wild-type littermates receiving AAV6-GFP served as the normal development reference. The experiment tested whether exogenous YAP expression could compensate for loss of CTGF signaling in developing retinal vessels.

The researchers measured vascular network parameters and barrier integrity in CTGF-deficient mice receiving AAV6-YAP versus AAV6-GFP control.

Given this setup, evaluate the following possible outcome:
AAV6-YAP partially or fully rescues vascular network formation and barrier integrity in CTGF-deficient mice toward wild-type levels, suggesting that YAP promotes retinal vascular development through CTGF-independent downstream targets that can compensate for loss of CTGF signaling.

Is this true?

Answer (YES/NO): YES